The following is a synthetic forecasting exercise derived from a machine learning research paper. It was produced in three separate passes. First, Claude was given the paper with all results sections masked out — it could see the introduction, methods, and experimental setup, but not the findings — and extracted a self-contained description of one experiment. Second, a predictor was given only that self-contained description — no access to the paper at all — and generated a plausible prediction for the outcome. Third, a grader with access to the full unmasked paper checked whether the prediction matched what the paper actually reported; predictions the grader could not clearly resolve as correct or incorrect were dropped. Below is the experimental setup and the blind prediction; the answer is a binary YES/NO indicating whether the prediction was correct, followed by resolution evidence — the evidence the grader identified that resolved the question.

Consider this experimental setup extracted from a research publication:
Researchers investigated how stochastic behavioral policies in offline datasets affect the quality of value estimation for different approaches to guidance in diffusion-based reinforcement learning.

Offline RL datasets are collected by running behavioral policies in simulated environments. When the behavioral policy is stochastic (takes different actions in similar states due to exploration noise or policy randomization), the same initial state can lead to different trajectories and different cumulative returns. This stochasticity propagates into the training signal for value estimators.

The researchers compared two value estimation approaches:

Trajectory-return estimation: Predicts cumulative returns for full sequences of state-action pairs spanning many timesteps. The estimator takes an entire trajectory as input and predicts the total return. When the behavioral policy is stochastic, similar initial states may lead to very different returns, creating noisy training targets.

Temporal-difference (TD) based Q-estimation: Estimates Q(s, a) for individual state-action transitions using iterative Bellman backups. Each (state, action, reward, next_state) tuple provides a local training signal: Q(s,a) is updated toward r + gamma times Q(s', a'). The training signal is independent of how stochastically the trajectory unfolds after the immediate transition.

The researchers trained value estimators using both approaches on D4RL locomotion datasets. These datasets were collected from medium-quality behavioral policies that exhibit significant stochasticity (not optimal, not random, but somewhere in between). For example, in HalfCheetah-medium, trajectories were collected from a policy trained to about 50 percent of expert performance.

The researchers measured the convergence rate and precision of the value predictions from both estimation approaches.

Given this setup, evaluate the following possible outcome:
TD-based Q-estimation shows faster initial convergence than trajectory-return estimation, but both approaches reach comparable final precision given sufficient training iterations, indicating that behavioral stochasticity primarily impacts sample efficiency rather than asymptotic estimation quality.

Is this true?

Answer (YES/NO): NO